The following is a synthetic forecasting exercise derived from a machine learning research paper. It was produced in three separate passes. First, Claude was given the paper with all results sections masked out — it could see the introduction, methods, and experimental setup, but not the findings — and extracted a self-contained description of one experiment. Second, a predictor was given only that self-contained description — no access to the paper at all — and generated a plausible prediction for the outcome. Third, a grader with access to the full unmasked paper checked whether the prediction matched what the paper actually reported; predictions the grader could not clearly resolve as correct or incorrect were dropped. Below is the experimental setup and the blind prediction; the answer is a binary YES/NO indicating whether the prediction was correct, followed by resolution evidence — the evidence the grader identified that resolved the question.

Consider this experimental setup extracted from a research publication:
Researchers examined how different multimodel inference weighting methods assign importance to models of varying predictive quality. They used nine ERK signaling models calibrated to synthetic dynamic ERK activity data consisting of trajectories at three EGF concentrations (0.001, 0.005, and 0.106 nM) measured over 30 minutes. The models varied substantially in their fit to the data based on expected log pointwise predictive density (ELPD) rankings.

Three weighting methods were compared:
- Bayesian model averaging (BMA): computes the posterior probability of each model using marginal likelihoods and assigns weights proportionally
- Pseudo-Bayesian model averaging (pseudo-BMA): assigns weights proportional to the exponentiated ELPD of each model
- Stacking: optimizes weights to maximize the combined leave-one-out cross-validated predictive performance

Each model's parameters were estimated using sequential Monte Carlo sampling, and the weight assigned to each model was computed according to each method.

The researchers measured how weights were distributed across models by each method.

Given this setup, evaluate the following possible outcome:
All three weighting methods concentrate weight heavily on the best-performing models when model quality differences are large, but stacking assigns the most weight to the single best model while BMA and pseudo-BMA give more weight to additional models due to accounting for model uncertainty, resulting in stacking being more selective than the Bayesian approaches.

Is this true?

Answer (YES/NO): YES